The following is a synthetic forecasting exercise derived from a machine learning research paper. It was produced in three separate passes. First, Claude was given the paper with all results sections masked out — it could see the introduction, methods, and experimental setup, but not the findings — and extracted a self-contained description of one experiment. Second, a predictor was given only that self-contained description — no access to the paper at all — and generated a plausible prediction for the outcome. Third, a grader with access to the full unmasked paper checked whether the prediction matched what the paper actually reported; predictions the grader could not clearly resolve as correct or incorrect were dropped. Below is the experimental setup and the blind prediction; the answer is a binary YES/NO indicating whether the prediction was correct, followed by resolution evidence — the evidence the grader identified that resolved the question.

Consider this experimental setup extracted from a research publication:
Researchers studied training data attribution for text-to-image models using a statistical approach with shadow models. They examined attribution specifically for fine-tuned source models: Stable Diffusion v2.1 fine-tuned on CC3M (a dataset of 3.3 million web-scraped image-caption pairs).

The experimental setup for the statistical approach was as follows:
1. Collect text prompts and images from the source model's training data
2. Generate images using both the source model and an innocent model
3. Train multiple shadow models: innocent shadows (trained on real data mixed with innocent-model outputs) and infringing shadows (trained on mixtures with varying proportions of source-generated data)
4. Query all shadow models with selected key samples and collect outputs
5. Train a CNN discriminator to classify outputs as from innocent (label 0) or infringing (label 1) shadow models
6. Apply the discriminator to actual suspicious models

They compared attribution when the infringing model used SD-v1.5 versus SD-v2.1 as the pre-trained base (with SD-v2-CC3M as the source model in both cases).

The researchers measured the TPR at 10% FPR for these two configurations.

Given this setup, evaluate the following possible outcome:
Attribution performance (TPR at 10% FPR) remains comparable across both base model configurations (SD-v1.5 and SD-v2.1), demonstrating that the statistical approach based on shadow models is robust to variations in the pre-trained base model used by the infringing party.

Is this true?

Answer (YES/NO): YES